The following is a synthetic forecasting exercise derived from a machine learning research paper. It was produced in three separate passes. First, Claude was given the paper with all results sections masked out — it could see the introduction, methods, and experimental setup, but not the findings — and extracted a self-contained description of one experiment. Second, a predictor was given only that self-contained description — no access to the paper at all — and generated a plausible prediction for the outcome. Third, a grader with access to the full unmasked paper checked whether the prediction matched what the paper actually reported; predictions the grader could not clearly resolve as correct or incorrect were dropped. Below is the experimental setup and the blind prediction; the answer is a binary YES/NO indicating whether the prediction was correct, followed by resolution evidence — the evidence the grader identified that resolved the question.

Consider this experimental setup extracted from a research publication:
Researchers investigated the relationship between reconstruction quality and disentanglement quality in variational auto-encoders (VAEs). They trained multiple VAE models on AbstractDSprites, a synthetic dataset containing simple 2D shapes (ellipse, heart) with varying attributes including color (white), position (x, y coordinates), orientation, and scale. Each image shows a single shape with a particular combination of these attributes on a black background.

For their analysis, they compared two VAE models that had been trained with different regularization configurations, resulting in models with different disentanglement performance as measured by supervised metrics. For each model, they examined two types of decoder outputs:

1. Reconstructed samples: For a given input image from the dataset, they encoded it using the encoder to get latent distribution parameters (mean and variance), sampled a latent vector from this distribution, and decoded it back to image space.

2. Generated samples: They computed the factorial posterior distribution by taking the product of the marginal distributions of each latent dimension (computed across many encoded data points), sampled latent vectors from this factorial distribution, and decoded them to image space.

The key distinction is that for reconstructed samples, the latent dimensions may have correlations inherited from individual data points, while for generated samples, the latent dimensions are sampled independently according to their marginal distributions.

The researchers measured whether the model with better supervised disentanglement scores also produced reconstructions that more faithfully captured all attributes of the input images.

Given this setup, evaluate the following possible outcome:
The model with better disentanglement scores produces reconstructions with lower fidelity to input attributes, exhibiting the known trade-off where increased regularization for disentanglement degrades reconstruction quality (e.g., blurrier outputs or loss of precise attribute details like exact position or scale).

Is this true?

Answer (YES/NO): YES